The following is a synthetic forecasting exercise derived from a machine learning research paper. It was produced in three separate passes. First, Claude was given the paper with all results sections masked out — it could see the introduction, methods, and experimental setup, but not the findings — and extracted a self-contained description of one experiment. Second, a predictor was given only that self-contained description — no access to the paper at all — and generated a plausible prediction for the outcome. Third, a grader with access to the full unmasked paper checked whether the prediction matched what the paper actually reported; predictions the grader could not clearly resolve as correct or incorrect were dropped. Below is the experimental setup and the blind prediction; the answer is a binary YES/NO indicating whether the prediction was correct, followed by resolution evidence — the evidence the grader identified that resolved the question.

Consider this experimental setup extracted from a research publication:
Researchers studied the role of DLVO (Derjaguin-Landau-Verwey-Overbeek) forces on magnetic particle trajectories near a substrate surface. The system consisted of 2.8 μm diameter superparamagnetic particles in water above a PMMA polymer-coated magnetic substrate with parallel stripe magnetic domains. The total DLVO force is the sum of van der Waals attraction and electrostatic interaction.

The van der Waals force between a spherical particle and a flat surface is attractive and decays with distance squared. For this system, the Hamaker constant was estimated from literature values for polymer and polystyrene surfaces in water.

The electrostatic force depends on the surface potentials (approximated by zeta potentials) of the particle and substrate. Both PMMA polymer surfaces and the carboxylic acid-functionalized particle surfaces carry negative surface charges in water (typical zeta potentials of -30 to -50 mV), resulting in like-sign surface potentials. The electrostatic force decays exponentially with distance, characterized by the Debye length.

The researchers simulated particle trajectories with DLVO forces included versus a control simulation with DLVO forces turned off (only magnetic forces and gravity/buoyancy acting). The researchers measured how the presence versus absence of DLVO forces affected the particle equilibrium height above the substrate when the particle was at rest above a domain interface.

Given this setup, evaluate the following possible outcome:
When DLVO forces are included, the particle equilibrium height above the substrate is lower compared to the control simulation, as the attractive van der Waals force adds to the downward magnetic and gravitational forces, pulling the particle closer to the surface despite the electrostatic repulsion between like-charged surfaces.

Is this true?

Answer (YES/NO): NO